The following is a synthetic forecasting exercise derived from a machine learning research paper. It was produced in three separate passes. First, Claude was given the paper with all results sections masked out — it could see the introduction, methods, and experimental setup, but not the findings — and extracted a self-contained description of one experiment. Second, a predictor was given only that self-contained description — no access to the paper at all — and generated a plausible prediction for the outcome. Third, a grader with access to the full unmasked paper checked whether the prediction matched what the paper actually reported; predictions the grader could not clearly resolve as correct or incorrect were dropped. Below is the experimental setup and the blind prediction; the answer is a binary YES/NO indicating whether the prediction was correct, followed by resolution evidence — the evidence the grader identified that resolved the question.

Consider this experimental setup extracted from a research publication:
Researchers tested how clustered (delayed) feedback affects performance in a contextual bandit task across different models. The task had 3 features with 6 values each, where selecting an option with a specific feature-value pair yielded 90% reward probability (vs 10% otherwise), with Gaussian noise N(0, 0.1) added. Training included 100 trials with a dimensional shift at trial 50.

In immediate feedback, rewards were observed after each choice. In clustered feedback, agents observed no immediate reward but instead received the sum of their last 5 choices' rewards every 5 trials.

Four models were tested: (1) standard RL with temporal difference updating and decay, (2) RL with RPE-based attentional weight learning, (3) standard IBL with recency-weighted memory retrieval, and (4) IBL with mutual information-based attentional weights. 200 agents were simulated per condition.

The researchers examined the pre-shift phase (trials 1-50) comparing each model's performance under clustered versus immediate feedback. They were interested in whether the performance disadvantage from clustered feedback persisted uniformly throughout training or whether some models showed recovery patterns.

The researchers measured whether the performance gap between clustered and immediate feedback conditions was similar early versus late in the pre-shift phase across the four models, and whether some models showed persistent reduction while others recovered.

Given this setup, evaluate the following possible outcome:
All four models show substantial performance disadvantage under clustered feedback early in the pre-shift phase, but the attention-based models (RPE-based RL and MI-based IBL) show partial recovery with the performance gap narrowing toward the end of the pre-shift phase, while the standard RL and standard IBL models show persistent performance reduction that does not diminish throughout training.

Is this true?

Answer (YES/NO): NO